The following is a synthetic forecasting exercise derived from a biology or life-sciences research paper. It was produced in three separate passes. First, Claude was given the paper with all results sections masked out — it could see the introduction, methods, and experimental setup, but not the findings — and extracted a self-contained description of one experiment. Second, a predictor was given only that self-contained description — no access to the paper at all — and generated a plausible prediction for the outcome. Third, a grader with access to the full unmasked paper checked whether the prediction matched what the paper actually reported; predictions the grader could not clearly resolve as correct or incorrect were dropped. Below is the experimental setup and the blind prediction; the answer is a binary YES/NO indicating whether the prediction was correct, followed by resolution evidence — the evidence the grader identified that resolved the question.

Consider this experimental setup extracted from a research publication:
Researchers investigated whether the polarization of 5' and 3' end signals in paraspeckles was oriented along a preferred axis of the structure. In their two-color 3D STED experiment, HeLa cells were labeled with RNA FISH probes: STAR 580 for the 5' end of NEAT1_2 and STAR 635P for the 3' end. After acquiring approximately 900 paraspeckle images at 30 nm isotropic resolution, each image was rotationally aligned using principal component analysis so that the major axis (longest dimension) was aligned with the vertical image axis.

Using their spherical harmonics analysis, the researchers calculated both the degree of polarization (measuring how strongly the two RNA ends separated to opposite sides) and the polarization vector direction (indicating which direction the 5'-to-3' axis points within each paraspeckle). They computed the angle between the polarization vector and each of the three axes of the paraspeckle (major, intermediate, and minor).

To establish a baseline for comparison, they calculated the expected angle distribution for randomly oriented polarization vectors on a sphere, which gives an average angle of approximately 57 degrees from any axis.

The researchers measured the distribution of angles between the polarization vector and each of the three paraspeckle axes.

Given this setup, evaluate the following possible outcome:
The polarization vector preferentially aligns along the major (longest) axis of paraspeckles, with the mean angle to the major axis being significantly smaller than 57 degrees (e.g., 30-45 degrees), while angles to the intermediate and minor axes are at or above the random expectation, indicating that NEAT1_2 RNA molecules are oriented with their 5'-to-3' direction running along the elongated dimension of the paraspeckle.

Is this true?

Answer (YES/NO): NO